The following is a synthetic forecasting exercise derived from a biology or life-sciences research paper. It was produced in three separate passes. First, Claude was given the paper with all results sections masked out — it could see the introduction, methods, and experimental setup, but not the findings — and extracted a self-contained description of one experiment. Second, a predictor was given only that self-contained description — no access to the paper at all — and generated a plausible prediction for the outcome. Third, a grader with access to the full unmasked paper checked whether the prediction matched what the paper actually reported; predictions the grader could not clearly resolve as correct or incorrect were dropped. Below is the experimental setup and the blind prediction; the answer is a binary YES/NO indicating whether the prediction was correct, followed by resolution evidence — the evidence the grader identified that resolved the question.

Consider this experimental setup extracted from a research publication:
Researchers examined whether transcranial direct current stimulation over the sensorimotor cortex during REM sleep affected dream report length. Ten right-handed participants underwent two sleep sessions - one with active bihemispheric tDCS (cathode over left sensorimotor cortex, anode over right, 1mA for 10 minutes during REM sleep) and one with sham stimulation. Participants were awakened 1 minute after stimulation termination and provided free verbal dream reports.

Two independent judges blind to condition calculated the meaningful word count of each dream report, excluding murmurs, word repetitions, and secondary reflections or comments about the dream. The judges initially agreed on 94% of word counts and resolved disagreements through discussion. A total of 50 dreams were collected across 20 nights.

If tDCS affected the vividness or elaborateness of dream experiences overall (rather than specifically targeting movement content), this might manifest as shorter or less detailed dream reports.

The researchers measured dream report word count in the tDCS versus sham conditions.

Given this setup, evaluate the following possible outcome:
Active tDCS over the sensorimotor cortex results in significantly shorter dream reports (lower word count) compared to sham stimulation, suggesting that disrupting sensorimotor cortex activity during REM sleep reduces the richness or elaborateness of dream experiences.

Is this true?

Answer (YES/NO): NO